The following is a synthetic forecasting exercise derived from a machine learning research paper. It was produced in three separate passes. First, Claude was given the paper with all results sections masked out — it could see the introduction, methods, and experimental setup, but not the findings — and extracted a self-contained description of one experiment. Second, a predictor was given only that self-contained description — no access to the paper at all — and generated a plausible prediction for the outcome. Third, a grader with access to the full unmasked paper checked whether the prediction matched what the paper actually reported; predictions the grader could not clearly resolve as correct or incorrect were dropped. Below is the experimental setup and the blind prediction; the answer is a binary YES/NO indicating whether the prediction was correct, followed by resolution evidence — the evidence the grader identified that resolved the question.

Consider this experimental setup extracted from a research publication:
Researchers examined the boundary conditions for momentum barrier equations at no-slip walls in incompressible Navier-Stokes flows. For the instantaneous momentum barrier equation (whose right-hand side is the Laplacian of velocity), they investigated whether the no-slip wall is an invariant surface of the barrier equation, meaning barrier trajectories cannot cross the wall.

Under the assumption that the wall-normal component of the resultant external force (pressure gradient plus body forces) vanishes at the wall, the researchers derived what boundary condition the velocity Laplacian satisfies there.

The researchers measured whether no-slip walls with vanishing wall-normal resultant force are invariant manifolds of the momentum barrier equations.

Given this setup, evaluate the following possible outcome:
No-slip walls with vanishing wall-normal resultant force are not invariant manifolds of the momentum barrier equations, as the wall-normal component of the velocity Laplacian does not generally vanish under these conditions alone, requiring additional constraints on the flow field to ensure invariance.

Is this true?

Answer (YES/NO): NO